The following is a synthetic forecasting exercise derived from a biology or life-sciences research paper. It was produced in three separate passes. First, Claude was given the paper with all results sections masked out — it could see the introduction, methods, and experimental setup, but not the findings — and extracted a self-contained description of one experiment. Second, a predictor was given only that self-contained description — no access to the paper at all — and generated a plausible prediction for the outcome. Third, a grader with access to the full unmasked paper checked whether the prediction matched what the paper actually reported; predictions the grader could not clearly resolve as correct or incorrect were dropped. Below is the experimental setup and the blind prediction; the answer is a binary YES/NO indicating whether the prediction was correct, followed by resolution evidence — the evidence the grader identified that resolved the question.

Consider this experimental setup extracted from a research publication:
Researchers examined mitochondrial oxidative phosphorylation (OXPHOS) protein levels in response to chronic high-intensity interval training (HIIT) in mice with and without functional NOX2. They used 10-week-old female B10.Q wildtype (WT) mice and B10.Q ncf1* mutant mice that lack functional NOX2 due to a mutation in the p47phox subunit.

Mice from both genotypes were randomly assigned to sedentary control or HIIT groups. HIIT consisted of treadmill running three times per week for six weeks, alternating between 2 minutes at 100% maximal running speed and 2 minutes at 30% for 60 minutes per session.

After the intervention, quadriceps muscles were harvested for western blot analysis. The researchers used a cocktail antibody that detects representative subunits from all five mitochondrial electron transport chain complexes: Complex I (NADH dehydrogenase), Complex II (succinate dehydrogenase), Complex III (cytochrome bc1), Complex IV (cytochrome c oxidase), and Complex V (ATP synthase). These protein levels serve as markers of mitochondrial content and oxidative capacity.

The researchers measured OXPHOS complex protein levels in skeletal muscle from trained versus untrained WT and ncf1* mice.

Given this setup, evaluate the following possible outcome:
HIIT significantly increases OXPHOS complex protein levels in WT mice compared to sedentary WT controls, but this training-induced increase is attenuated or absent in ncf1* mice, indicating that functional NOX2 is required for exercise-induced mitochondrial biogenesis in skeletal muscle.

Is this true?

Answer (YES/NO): YES